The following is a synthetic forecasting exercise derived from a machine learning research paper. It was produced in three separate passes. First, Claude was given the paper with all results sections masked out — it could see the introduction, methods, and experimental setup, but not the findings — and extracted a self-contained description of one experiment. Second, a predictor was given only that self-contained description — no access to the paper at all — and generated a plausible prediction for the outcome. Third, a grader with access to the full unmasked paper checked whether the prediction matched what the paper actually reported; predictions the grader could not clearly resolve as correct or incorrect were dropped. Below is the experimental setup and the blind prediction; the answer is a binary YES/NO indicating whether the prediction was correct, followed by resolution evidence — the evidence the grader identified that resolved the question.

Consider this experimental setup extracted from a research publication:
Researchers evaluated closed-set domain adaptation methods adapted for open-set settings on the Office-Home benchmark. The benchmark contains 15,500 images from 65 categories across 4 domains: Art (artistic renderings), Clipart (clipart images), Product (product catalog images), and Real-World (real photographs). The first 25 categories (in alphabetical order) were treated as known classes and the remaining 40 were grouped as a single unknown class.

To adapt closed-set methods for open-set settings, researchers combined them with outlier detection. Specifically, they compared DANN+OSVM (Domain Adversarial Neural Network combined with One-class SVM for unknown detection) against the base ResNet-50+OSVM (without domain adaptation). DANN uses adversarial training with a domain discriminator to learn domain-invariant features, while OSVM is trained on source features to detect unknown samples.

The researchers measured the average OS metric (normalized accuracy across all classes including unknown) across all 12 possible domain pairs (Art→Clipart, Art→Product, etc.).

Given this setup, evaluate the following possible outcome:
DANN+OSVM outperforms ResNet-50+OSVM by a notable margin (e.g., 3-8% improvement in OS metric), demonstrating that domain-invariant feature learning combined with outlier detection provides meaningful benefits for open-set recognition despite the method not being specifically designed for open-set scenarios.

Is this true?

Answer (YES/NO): NO